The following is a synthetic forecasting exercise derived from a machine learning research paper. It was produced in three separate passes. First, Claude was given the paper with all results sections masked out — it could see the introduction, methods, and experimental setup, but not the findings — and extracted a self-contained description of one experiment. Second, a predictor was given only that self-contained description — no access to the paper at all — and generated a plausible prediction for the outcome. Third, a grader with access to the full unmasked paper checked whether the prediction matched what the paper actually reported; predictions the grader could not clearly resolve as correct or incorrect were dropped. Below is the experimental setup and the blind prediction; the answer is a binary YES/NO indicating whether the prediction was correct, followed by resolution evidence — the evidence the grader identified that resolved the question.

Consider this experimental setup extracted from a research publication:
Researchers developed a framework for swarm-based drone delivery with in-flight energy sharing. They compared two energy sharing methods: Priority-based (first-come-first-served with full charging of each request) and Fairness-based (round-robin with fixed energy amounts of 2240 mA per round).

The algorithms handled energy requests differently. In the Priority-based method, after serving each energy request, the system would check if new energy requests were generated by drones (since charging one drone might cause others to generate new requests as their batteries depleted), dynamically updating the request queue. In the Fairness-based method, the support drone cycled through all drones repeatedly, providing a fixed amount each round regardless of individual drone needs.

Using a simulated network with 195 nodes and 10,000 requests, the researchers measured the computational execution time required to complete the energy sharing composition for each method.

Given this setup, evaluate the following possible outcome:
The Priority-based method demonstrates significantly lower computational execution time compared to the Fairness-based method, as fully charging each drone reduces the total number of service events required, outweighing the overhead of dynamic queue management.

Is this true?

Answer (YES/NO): YES